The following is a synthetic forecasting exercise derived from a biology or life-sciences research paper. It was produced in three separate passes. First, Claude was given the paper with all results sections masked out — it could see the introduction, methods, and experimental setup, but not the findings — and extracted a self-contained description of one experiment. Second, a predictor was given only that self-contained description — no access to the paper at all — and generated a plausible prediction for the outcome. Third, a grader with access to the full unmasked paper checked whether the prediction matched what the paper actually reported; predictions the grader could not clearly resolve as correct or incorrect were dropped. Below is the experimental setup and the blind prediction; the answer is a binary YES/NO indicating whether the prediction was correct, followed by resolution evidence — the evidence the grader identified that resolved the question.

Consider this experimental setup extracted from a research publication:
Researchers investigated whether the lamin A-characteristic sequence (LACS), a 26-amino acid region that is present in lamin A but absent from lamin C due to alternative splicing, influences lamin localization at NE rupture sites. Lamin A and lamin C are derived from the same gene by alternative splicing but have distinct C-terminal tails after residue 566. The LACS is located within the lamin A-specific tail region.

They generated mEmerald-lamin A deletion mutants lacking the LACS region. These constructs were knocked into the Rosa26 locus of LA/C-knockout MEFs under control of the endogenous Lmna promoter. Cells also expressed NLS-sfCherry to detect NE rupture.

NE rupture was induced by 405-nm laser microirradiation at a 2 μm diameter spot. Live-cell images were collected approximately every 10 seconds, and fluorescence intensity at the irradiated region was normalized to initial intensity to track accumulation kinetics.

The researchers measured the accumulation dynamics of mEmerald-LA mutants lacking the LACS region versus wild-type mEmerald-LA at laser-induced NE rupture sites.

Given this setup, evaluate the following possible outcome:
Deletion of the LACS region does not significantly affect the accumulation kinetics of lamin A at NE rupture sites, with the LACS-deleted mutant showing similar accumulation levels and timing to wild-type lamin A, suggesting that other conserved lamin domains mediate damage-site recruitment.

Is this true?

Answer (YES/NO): NO